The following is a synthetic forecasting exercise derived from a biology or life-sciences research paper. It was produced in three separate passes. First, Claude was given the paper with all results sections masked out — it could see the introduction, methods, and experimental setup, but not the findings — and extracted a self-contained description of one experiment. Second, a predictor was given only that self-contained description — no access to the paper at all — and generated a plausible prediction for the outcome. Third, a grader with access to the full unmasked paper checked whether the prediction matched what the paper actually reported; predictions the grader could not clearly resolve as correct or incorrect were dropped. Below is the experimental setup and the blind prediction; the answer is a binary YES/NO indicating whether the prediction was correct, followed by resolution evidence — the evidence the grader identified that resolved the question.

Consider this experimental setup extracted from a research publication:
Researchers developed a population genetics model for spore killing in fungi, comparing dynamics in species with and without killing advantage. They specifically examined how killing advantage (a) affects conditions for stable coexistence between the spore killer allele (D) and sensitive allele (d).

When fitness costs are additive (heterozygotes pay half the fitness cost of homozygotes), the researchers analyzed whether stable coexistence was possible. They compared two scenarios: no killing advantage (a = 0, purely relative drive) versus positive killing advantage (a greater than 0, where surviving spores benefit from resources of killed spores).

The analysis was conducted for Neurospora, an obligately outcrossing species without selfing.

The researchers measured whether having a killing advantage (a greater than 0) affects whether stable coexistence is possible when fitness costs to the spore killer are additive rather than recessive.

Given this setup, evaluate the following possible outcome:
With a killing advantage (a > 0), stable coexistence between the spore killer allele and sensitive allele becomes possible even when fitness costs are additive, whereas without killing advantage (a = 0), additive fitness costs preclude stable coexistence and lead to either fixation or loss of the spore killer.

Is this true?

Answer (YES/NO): YES